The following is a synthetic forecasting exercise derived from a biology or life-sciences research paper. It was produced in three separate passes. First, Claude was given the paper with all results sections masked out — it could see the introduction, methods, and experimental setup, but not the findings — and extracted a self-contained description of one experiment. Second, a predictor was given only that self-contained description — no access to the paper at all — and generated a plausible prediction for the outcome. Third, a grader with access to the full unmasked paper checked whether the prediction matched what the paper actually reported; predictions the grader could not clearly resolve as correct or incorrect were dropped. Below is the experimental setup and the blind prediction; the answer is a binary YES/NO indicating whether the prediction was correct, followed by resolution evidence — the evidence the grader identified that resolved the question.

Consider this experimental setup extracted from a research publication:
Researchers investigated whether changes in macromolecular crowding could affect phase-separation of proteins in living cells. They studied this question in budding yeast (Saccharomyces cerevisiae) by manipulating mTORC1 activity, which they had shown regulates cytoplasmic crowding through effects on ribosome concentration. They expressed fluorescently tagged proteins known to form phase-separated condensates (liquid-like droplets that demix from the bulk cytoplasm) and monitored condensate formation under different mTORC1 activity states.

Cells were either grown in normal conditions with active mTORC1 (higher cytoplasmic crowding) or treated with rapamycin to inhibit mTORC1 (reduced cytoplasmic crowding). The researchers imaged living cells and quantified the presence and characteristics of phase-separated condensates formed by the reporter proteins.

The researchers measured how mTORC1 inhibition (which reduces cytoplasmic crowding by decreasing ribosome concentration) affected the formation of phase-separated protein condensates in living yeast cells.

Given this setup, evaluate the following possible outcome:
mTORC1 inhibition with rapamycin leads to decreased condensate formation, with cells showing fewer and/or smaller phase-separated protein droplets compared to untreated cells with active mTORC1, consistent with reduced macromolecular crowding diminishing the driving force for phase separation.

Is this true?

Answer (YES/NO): YES